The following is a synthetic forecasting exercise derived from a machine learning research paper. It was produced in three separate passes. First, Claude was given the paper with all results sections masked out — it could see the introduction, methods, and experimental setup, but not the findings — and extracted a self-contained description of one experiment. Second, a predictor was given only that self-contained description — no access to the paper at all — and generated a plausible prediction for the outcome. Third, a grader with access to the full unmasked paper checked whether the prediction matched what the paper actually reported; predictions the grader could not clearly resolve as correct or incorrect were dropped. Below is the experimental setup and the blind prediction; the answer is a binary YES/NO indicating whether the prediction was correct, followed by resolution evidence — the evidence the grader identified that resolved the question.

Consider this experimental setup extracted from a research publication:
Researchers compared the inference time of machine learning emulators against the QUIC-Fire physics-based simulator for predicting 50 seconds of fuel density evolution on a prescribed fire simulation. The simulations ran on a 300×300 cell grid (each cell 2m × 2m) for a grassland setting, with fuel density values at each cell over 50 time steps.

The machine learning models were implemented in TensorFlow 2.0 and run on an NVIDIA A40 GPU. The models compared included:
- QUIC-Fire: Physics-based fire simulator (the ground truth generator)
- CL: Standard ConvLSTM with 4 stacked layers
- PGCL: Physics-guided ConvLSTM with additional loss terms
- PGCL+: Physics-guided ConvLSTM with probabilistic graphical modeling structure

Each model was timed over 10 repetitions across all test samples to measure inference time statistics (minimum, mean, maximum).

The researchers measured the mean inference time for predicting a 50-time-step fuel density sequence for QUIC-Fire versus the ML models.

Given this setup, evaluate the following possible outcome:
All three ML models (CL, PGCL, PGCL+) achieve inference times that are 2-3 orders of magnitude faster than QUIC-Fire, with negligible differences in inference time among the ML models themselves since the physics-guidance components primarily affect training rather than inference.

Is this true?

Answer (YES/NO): NO